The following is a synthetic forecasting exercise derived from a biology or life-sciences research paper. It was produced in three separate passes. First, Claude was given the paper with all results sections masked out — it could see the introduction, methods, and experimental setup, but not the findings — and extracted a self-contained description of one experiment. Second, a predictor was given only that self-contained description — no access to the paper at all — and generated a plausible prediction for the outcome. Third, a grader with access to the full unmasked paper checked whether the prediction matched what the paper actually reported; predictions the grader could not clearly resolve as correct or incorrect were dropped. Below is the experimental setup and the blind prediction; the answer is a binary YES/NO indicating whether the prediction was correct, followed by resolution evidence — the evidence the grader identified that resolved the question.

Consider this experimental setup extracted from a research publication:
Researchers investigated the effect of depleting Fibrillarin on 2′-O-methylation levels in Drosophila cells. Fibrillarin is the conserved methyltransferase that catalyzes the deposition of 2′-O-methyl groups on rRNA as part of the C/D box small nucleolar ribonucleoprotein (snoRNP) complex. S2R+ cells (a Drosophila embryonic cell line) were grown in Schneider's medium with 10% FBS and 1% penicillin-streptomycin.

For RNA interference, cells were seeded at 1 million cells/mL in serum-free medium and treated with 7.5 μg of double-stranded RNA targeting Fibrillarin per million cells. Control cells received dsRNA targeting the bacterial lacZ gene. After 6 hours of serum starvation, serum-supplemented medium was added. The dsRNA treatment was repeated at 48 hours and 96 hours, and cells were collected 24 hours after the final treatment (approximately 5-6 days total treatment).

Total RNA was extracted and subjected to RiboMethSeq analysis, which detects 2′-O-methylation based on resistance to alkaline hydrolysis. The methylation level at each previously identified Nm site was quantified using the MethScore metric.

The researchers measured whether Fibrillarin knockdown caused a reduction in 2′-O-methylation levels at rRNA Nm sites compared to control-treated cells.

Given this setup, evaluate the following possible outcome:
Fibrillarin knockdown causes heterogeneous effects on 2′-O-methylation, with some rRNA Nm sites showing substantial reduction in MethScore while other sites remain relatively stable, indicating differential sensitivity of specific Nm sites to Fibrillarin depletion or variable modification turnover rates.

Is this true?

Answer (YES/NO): YES